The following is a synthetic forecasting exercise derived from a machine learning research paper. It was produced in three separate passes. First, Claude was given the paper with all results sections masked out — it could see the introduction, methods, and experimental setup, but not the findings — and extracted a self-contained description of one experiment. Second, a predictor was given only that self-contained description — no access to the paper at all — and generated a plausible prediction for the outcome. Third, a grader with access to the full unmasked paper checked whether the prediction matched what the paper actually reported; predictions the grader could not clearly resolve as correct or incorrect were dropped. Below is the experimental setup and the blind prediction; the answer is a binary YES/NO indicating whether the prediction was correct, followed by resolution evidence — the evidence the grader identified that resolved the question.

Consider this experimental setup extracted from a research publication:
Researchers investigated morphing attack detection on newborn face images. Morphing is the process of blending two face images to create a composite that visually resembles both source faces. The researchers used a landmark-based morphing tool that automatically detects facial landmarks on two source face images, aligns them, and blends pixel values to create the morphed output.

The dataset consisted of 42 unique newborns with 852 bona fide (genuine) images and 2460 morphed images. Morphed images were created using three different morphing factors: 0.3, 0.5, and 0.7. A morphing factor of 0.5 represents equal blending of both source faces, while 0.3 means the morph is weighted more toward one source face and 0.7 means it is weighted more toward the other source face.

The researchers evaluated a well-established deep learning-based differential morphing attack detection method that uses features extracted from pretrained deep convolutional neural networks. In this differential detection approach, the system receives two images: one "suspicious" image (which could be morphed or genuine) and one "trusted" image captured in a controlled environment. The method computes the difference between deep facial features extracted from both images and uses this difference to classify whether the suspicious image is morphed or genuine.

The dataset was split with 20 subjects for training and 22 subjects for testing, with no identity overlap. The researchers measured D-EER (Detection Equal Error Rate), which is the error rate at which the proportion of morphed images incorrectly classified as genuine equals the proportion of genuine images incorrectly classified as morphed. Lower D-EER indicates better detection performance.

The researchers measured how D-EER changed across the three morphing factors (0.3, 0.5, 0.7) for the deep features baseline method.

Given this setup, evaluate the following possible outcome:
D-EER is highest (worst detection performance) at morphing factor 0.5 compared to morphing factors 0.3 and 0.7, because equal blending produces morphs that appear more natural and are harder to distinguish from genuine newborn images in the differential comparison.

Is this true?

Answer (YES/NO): NO